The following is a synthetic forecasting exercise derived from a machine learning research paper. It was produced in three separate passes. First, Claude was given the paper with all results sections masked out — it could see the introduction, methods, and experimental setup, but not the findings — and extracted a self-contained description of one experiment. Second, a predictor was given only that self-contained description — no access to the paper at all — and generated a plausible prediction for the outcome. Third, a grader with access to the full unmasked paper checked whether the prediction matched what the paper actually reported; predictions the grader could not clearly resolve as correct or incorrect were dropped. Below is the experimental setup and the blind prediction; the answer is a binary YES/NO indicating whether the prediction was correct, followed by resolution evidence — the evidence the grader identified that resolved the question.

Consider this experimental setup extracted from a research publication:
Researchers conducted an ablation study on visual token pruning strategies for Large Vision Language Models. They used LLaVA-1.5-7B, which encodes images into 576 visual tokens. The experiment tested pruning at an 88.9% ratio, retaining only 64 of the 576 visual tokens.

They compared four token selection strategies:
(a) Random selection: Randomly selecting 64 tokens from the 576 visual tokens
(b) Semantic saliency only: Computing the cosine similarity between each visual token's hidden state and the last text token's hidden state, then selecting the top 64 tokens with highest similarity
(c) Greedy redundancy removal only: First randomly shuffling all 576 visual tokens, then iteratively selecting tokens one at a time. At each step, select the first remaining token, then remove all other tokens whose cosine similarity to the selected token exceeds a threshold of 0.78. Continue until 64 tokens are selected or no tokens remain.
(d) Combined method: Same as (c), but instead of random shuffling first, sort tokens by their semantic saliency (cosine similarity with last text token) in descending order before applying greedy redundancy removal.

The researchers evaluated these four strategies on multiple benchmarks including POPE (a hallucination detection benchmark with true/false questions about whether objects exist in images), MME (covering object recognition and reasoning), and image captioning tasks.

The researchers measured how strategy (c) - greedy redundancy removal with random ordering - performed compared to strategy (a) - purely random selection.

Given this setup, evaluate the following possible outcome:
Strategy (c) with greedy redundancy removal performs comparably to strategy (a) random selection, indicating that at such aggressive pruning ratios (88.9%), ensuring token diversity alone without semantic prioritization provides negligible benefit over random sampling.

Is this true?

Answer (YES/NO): YES